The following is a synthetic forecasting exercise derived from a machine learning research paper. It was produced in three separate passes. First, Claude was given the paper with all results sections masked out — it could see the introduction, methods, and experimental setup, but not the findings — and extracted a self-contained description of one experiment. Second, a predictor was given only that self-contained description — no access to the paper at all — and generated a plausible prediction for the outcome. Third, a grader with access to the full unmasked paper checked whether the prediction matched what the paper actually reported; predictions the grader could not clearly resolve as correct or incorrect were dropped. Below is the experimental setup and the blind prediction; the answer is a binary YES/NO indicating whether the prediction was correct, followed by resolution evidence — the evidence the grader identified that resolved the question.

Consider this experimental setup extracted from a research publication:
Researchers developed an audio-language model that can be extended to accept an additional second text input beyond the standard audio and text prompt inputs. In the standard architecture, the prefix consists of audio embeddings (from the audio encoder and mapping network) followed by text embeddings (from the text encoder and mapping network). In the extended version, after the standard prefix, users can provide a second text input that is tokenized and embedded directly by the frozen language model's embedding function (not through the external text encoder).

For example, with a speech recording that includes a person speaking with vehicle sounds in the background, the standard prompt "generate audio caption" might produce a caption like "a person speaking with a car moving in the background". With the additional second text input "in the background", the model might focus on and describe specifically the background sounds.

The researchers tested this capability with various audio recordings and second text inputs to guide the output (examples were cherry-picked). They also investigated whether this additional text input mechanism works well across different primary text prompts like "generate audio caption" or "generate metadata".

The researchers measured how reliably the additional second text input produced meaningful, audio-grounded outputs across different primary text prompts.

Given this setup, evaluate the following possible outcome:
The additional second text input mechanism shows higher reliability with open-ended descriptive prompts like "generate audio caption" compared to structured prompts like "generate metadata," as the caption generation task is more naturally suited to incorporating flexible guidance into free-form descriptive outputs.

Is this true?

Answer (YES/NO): NO